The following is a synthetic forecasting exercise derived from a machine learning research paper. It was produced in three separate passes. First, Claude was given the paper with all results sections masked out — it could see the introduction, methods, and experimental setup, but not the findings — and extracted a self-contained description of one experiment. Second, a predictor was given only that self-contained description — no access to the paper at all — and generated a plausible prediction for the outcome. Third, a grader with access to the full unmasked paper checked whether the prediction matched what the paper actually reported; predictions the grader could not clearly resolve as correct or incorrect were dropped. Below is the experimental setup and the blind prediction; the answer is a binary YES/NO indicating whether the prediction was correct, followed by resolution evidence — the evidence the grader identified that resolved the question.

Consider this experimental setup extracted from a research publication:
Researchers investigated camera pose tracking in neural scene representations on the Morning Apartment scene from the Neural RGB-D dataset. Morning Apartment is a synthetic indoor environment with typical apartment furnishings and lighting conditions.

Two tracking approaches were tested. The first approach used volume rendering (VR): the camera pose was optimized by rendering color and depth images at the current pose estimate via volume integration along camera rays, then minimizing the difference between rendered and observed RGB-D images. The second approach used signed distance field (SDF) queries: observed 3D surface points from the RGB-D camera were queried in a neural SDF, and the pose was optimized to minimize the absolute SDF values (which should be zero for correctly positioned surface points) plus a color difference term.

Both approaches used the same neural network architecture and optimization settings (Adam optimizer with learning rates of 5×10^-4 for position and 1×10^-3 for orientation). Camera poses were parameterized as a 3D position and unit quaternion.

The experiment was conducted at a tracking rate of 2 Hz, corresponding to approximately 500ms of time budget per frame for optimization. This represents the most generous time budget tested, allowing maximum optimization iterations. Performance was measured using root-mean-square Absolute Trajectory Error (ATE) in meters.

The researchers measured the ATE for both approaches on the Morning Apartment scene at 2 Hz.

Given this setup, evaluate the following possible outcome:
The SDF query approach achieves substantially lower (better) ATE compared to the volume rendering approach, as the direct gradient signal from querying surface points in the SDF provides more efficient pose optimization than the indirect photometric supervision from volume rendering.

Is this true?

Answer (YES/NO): NO